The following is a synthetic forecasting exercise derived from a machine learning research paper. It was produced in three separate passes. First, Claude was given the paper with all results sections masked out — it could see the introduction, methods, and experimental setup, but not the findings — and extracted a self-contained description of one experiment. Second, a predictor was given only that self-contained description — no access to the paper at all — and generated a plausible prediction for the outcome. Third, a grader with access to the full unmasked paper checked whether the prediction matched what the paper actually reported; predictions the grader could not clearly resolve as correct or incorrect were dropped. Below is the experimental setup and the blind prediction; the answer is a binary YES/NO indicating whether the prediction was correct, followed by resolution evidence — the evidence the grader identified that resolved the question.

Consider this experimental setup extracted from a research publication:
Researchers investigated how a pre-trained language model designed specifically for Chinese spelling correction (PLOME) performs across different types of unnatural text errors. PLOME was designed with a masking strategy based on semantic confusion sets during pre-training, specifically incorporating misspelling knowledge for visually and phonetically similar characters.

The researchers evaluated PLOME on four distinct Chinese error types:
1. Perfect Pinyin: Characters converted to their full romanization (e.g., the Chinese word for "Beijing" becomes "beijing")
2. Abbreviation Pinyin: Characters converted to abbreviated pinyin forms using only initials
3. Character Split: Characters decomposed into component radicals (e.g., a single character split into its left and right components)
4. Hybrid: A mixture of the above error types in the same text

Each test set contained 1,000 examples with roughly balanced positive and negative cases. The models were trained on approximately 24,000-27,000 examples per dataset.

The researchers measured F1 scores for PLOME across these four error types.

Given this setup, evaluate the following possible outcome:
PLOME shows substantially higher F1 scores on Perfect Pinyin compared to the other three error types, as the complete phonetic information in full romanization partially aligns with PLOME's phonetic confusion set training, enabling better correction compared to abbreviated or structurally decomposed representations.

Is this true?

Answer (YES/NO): YES